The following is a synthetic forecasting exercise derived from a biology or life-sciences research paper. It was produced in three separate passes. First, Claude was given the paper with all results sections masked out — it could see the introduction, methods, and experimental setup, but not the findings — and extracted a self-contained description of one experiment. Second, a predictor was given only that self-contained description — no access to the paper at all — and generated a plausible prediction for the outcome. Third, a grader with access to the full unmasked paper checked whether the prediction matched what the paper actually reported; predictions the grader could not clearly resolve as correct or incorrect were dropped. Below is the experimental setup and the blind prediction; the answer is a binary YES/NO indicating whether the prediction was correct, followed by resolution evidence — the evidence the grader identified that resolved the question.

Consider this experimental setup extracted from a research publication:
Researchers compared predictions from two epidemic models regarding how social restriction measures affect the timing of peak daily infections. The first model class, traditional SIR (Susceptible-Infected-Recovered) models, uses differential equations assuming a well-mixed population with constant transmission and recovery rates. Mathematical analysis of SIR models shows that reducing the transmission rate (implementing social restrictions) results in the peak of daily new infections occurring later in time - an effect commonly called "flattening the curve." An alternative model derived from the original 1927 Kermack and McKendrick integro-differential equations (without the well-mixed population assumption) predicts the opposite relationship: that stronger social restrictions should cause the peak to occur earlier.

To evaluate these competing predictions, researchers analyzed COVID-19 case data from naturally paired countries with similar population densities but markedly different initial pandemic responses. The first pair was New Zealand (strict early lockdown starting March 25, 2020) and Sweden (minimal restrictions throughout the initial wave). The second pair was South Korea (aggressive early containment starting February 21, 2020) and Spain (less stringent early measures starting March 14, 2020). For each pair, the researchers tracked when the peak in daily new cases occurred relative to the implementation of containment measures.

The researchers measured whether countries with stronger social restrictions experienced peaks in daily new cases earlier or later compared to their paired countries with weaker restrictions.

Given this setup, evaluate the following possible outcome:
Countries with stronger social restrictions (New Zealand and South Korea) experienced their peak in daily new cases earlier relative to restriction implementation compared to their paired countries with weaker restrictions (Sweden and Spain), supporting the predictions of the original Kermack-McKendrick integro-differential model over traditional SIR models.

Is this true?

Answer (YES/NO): YES